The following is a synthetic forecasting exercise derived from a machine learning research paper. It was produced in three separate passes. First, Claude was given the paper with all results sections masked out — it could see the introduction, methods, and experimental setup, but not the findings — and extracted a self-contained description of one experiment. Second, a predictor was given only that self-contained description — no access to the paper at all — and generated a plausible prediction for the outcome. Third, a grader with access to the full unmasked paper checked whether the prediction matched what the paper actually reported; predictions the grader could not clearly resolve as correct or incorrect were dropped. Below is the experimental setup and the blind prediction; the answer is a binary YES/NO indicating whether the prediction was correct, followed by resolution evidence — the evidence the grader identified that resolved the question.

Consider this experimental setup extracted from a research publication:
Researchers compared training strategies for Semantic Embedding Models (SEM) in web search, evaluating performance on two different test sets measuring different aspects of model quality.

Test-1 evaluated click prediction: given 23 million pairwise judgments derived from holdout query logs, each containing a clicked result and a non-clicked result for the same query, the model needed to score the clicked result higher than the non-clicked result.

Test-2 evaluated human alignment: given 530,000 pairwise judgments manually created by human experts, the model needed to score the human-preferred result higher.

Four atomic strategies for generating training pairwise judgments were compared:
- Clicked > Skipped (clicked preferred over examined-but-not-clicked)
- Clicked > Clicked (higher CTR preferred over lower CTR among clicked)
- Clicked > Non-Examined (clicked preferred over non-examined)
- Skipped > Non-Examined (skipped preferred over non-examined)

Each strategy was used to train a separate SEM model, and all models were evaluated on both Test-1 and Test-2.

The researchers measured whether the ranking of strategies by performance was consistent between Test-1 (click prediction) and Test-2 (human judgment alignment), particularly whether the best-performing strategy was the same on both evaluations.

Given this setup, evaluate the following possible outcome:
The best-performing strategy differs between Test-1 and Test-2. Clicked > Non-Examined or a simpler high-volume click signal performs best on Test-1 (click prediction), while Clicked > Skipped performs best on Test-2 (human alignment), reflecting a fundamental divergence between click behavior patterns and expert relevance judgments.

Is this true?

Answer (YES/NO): NO